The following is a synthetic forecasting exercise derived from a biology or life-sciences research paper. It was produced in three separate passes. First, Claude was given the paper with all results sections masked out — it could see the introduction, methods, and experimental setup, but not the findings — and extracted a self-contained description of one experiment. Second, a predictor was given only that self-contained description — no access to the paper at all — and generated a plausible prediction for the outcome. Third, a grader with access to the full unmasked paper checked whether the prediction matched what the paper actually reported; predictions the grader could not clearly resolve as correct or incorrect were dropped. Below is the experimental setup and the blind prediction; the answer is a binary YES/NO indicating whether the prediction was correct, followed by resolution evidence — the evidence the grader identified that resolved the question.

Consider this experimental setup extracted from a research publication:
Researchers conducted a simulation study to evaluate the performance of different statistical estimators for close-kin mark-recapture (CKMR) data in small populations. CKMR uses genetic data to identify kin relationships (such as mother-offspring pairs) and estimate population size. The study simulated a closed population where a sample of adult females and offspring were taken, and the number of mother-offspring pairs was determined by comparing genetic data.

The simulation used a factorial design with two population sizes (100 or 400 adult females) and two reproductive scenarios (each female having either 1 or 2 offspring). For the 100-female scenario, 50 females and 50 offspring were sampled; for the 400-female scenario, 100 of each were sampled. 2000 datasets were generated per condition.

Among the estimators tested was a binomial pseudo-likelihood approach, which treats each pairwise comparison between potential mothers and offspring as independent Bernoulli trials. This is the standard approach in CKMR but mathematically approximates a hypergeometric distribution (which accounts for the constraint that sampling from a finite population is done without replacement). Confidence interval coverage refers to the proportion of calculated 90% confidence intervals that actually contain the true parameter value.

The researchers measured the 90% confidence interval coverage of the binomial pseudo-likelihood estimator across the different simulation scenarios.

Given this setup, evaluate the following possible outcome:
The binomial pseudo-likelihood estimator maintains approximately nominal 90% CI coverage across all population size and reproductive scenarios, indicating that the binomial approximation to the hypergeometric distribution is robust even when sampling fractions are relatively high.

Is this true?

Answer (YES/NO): NO